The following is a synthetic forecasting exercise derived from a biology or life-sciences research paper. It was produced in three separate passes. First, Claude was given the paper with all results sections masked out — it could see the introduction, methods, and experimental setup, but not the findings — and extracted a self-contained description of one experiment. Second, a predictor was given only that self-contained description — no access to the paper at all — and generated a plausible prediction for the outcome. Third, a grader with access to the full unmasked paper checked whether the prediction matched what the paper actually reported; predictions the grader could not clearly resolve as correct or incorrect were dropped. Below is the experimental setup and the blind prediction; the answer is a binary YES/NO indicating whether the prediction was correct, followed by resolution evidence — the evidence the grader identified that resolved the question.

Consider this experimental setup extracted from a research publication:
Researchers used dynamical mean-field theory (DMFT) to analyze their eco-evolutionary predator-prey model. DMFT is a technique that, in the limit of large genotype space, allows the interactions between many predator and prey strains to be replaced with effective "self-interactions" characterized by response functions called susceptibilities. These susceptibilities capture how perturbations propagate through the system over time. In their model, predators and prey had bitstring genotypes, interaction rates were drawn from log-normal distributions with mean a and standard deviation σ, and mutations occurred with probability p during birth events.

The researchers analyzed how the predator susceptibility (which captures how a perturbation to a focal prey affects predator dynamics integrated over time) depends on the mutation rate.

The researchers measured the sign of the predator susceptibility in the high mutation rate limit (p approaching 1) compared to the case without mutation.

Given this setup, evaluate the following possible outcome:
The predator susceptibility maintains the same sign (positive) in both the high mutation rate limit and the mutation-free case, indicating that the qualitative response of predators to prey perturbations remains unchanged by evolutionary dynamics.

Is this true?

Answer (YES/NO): NO